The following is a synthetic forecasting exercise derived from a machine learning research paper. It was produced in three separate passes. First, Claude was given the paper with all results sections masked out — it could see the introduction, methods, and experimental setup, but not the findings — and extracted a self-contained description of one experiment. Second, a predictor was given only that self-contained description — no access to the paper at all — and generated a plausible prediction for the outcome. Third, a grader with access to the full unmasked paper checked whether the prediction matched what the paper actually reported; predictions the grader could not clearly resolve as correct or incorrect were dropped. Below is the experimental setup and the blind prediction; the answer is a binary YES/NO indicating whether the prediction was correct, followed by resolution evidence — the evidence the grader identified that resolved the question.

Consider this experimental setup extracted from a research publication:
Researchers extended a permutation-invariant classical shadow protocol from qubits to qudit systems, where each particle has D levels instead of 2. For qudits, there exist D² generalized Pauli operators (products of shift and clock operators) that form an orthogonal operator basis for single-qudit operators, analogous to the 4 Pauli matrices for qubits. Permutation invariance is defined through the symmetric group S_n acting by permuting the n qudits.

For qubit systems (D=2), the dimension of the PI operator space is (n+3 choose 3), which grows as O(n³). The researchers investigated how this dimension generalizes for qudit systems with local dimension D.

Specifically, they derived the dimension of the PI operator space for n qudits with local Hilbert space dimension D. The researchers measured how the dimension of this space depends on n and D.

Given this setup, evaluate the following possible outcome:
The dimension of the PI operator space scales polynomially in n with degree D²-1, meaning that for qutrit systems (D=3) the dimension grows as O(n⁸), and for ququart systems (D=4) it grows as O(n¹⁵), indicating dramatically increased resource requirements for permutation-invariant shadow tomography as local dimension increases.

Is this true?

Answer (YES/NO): YES